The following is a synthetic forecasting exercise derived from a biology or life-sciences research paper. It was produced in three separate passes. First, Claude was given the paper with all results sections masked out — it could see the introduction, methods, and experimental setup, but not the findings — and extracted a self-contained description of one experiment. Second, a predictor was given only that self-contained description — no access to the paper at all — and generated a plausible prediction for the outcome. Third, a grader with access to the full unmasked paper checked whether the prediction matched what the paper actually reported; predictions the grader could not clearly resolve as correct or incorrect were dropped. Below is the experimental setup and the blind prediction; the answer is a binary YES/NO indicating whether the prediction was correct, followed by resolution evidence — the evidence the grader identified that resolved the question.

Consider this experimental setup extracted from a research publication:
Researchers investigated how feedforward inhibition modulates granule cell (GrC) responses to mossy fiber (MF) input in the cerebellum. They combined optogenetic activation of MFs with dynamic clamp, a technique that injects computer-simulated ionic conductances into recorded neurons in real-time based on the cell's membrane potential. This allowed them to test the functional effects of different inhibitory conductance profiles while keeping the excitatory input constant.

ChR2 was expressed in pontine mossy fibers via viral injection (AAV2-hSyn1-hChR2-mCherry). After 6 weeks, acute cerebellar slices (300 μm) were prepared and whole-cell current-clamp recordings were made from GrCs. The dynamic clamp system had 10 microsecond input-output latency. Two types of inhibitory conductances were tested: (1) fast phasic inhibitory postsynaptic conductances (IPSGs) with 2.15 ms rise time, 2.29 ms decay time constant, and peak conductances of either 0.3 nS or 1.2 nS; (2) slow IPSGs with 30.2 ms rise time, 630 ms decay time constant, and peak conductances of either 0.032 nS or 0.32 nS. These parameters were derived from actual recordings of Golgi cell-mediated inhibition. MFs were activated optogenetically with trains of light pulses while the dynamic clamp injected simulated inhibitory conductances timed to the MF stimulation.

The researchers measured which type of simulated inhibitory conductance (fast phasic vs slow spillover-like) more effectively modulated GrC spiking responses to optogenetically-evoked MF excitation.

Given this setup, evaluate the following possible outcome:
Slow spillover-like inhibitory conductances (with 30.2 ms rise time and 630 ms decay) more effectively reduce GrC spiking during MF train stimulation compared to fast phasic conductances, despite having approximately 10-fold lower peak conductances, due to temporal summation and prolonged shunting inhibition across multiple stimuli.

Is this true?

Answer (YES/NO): YES